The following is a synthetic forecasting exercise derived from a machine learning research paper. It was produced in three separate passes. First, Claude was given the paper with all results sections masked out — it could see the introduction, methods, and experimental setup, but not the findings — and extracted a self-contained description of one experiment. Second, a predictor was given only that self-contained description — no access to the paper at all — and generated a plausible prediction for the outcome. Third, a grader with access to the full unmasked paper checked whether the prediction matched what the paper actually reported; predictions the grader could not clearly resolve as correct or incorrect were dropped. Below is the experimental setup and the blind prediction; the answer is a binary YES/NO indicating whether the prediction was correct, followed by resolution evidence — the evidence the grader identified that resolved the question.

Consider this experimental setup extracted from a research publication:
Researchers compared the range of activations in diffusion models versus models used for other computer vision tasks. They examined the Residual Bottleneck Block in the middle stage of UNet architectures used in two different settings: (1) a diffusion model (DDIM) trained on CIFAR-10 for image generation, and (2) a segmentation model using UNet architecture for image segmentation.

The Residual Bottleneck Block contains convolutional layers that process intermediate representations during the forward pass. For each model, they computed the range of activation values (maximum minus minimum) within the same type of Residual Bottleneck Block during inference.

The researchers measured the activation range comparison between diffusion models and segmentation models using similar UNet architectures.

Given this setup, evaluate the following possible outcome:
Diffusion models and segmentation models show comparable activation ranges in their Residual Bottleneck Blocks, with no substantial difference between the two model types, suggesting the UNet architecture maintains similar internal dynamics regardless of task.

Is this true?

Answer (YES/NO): NO